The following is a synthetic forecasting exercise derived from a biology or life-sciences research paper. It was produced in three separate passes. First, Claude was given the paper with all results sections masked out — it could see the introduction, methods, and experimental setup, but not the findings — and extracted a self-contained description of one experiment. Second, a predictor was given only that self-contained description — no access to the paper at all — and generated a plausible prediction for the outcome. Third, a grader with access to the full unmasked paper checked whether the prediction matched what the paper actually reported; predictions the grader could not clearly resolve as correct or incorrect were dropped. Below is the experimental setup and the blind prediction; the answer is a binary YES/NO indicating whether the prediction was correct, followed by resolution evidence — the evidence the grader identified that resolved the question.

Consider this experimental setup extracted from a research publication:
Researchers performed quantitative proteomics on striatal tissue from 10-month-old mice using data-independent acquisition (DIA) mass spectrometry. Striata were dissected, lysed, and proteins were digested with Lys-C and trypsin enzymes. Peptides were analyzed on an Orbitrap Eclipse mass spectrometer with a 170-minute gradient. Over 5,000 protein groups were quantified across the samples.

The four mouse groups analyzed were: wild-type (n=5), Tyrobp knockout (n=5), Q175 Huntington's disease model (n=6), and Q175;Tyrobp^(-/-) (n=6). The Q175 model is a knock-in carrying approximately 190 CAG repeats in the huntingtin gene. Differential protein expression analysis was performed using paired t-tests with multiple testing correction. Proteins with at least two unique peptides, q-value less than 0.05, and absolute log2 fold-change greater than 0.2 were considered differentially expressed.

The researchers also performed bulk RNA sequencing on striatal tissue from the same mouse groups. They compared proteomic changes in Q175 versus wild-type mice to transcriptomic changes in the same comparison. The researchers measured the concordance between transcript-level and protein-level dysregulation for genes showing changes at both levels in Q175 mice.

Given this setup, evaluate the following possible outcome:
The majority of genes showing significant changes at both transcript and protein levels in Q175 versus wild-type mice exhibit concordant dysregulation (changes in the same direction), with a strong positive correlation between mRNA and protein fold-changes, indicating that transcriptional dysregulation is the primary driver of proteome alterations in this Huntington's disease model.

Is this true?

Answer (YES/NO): YES